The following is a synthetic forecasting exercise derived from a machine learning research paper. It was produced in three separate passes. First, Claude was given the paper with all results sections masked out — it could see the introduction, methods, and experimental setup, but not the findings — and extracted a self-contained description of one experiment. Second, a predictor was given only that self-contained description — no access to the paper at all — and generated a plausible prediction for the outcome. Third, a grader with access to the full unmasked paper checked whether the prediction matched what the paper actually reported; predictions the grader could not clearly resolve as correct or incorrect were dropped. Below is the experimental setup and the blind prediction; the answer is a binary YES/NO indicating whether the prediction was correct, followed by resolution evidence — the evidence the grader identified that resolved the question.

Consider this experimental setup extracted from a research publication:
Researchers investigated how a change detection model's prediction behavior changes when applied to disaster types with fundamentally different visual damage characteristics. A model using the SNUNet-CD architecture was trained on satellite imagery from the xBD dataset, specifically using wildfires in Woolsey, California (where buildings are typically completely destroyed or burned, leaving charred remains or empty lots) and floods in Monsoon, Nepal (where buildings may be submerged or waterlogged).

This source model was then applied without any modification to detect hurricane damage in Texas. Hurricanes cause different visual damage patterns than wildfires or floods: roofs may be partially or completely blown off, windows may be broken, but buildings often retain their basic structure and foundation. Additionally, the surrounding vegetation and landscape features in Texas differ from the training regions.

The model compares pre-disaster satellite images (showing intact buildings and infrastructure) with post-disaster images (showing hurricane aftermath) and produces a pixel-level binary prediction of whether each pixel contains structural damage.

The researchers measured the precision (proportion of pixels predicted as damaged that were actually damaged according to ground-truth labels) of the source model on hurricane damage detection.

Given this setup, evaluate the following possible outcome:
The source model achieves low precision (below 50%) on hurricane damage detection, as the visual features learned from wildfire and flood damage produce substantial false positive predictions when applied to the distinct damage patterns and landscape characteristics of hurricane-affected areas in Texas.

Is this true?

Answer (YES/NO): YES